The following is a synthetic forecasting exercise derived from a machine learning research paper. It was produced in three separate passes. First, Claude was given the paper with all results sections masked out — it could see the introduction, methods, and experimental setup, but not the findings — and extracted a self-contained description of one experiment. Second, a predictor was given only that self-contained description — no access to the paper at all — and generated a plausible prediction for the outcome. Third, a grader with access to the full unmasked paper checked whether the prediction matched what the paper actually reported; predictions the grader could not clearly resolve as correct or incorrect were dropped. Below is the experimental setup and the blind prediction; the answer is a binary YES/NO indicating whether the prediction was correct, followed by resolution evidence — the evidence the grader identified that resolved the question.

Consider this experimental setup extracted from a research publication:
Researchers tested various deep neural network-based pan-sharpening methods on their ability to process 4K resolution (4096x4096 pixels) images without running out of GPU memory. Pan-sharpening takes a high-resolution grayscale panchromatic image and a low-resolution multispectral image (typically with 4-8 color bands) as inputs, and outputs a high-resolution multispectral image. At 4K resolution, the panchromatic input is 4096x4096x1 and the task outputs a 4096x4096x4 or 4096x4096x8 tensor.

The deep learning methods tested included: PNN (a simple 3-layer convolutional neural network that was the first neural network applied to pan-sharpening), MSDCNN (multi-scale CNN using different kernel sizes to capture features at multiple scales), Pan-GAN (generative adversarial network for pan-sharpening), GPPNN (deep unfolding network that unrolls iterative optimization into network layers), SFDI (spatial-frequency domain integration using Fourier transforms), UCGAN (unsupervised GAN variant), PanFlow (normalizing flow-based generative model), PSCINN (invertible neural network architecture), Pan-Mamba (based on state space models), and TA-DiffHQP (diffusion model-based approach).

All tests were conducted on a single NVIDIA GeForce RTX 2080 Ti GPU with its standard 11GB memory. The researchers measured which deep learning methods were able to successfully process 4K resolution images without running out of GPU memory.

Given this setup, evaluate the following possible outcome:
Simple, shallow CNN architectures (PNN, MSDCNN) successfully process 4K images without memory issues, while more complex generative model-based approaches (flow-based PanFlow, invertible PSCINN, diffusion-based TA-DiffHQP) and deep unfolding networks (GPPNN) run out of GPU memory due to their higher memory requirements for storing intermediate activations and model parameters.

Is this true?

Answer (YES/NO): NO